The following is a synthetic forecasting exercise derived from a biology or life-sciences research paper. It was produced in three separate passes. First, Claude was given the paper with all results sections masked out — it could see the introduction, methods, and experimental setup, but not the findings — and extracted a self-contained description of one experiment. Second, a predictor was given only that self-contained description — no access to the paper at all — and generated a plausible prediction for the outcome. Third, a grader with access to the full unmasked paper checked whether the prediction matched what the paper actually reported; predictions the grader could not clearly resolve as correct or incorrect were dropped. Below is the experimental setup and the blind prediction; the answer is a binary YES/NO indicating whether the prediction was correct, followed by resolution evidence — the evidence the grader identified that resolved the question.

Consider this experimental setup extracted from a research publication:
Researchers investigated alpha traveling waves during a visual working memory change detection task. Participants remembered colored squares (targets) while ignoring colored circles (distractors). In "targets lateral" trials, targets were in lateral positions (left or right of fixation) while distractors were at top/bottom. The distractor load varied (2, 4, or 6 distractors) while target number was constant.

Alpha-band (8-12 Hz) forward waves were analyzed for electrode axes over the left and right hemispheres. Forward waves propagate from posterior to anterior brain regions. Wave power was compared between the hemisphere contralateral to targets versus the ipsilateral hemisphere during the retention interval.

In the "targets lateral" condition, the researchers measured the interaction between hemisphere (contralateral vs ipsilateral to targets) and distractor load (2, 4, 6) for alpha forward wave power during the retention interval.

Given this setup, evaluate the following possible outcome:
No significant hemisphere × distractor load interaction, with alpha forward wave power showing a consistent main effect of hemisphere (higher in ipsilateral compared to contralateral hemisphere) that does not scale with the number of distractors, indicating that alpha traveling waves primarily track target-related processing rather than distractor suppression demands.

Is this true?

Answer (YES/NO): NO